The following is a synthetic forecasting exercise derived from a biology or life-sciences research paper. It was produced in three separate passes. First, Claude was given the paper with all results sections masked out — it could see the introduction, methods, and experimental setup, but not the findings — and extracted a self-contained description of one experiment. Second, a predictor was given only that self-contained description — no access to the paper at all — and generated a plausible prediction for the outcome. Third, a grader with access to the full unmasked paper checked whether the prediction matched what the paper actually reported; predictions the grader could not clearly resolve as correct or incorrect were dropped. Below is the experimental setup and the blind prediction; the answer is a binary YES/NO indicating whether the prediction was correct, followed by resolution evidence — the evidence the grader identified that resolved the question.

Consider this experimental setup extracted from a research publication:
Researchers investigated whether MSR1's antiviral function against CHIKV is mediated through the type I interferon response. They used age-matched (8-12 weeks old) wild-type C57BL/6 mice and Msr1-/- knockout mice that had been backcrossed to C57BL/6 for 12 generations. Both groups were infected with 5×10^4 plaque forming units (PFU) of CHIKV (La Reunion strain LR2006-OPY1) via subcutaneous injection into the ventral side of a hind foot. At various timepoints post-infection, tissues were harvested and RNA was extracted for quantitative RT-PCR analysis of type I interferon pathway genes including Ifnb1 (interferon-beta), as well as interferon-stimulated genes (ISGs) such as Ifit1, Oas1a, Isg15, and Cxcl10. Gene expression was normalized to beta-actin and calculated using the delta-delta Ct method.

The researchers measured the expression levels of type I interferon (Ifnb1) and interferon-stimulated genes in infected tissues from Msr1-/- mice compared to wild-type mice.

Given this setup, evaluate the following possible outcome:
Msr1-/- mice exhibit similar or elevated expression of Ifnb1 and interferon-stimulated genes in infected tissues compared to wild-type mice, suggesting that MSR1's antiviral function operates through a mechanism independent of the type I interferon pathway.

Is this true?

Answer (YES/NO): YES